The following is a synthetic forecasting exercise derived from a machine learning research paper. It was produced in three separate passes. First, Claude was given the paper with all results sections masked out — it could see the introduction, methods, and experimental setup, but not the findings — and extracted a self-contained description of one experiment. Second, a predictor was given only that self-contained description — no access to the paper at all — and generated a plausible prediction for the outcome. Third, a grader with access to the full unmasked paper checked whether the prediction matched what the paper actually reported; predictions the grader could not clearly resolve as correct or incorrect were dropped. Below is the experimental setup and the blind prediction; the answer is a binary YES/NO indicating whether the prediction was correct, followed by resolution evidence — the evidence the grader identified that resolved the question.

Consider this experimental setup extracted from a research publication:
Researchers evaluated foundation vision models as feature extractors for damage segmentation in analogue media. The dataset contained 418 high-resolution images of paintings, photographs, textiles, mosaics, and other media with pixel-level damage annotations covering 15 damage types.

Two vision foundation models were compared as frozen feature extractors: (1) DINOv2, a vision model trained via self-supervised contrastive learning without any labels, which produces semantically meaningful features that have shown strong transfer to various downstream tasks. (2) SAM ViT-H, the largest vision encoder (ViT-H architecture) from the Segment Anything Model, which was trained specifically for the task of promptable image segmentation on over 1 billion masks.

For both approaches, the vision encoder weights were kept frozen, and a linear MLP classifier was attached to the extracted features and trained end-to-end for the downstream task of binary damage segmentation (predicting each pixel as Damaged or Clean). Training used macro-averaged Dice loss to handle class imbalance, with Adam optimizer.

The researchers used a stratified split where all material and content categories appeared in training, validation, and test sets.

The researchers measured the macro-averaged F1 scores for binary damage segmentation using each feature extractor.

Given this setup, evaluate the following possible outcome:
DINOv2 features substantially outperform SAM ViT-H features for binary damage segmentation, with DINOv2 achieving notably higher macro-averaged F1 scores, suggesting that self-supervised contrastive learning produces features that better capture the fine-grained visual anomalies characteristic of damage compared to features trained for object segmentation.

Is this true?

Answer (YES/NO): NO